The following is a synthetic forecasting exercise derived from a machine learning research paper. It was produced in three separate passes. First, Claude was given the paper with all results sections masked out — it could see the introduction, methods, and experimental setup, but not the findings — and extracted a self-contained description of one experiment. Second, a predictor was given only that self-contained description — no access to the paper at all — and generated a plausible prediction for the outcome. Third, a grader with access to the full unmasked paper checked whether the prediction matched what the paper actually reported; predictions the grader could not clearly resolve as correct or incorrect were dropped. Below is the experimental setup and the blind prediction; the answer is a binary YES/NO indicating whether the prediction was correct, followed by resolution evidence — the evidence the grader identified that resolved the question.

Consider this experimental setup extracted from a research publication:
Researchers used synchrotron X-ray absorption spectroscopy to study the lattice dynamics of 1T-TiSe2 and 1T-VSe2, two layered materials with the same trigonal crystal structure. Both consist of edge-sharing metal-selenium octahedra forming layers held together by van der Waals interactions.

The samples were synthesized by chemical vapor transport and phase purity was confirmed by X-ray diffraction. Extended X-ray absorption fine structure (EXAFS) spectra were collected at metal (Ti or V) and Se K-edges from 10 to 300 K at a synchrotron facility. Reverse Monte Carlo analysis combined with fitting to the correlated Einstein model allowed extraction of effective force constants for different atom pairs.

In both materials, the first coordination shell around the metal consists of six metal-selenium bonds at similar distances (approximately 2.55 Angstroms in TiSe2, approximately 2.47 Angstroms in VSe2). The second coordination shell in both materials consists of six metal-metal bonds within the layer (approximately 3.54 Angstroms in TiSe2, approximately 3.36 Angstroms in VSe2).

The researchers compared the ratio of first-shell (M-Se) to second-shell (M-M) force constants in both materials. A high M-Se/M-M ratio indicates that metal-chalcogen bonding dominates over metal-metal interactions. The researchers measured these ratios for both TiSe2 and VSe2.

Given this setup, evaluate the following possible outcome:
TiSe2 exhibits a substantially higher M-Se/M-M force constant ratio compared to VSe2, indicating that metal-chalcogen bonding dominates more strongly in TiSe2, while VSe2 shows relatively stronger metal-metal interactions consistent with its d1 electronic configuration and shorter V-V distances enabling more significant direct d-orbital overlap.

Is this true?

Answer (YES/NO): NO